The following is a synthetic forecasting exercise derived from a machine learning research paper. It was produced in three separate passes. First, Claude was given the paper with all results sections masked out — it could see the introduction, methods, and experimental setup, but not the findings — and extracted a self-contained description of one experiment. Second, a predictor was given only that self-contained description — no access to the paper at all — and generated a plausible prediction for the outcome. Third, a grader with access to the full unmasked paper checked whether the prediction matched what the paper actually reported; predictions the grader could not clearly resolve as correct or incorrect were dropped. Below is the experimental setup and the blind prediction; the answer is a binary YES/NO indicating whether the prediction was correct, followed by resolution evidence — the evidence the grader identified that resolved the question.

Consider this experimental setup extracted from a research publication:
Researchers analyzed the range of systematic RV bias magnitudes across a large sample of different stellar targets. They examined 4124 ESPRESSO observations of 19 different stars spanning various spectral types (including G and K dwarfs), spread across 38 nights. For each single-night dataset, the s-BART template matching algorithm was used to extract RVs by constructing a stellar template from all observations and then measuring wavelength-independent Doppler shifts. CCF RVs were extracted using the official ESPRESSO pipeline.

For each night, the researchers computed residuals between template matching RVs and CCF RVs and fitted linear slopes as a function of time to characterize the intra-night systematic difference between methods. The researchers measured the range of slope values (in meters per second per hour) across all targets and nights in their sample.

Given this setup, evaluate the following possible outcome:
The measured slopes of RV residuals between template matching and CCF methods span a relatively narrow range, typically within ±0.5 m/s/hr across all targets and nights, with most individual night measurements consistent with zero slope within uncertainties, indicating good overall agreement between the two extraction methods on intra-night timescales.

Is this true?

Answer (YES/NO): NO